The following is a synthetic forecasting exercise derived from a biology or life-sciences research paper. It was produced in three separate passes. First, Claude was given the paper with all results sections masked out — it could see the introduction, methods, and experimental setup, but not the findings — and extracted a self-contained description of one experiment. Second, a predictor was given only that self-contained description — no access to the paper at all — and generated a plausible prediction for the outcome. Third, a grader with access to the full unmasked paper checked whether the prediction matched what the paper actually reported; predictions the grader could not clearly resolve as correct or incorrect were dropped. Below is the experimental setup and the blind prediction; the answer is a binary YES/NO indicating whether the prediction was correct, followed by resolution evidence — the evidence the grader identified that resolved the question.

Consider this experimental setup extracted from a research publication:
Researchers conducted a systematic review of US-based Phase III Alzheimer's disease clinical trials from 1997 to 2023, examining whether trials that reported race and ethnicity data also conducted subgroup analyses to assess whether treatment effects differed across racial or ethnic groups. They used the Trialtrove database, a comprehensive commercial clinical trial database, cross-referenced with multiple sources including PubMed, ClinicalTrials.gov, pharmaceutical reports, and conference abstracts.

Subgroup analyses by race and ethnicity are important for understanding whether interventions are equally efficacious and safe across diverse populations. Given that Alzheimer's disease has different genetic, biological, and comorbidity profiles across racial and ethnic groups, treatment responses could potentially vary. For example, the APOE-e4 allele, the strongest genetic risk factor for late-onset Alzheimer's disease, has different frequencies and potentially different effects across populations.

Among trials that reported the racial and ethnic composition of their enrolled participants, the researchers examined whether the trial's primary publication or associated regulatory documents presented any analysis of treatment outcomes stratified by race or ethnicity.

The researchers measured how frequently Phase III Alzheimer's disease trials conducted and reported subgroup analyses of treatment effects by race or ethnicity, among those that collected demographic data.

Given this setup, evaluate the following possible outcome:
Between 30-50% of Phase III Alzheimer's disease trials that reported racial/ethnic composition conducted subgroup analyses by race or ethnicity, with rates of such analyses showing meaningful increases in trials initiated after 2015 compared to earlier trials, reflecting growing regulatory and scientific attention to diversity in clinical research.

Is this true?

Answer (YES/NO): NO